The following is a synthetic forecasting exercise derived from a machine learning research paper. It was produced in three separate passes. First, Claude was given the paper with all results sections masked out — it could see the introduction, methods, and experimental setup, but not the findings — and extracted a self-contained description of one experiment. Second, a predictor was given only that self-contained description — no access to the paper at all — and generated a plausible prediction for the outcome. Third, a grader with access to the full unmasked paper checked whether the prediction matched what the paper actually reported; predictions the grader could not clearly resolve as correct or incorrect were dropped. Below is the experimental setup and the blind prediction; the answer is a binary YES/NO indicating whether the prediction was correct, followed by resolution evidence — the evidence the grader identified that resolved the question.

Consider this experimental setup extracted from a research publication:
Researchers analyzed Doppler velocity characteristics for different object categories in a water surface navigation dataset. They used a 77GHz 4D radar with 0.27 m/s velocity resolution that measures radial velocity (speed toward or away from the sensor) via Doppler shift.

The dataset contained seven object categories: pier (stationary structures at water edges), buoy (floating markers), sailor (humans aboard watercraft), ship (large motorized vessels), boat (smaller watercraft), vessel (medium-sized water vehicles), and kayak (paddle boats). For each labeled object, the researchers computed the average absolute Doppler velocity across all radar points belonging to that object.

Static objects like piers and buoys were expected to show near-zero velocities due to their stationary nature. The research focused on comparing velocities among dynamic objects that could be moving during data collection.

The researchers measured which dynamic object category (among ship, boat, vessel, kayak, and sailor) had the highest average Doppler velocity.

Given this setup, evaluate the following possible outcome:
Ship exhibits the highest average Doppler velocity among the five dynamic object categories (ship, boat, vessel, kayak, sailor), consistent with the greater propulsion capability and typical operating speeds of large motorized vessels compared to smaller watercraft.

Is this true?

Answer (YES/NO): NO